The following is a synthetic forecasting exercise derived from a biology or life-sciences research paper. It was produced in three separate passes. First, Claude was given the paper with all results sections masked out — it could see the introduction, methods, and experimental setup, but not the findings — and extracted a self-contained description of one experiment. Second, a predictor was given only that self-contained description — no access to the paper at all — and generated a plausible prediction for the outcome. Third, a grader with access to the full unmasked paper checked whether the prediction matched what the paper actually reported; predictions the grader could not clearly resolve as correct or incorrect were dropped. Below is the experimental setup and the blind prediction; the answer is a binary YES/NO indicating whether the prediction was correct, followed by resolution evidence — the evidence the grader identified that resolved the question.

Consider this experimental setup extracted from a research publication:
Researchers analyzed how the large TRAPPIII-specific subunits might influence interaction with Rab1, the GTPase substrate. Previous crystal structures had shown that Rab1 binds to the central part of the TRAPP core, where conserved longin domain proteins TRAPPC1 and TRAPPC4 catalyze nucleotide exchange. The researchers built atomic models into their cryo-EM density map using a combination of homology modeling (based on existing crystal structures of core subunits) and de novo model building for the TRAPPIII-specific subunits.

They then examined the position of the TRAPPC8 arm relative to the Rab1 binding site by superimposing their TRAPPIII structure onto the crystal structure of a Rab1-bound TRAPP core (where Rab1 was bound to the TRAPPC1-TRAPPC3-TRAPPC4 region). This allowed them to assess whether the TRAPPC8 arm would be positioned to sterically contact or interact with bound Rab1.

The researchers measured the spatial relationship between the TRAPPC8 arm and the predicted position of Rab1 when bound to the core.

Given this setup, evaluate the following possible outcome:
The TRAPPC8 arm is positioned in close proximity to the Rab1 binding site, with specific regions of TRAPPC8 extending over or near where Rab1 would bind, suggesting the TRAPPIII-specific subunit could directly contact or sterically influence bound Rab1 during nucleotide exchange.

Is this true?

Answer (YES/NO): YES